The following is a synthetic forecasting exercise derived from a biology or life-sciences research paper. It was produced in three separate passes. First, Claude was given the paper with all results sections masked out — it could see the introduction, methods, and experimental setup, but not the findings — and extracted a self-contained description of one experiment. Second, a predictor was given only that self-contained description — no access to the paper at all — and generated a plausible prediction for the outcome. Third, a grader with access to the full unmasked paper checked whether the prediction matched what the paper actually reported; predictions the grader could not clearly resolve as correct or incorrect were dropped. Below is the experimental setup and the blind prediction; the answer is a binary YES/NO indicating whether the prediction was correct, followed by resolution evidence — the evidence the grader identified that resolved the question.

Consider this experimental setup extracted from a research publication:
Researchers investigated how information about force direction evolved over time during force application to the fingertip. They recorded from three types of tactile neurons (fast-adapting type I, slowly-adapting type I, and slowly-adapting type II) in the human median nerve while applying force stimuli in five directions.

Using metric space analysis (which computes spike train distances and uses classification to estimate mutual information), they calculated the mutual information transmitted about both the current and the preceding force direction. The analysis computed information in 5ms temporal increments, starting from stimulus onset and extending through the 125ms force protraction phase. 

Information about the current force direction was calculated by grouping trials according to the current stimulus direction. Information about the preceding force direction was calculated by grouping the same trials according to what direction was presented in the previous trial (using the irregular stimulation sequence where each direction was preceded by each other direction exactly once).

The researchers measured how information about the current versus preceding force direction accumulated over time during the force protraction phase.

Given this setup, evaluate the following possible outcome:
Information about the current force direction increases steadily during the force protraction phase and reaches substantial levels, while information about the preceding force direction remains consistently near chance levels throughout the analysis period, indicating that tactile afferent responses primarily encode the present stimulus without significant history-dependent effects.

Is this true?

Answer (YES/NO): NO